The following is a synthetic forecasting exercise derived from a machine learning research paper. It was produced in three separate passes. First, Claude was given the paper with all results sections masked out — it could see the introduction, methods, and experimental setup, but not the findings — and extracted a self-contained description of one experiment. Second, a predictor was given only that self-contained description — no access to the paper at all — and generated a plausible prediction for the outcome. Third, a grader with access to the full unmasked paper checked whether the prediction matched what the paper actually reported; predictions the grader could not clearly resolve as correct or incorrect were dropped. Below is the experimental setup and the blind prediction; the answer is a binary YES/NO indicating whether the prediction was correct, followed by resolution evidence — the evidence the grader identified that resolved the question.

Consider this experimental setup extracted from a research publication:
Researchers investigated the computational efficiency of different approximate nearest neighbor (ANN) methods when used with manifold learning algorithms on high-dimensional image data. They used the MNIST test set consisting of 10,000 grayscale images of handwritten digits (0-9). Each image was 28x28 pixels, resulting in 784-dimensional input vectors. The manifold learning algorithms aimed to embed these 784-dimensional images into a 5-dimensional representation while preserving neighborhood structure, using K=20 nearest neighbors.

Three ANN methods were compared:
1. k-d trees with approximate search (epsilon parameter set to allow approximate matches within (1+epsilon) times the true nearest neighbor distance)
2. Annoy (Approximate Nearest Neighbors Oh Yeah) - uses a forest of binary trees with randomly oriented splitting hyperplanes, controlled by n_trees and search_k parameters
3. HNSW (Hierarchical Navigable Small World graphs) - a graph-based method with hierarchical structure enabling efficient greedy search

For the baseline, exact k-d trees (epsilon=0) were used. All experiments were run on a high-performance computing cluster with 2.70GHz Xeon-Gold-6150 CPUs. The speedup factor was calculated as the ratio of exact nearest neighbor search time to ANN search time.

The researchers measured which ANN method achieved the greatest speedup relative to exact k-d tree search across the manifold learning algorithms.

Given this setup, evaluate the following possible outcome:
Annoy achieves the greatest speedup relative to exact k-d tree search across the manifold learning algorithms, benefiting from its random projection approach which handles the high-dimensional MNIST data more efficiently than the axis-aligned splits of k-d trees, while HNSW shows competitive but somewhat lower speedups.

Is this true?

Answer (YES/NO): YES